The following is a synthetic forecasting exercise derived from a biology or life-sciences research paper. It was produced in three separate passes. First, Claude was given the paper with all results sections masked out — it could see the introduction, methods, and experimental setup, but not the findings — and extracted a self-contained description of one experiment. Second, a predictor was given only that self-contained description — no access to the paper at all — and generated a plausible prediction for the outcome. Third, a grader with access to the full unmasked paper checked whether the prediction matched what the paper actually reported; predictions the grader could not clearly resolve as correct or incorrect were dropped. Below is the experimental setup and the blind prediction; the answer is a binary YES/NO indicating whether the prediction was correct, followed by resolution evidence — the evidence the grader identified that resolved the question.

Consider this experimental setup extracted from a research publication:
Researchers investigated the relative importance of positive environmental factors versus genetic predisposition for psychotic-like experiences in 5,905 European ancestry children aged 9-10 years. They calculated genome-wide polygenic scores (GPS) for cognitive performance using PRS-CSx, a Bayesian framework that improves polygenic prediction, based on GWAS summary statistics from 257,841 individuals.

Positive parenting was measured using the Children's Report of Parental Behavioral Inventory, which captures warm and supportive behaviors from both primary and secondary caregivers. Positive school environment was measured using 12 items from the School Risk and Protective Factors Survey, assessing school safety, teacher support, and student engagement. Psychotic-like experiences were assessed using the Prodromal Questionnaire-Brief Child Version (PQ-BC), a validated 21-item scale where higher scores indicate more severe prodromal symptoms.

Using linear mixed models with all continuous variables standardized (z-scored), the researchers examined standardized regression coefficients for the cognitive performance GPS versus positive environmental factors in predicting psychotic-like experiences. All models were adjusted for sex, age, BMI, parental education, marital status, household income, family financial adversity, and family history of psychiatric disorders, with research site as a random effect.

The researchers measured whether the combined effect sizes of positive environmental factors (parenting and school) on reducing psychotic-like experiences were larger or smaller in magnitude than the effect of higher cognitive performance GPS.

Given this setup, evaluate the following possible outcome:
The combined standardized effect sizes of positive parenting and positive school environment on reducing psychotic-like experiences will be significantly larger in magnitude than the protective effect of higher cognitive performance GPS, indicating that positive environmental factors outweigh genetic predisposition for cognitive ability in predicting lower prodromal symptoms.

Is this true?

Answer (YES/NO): YES